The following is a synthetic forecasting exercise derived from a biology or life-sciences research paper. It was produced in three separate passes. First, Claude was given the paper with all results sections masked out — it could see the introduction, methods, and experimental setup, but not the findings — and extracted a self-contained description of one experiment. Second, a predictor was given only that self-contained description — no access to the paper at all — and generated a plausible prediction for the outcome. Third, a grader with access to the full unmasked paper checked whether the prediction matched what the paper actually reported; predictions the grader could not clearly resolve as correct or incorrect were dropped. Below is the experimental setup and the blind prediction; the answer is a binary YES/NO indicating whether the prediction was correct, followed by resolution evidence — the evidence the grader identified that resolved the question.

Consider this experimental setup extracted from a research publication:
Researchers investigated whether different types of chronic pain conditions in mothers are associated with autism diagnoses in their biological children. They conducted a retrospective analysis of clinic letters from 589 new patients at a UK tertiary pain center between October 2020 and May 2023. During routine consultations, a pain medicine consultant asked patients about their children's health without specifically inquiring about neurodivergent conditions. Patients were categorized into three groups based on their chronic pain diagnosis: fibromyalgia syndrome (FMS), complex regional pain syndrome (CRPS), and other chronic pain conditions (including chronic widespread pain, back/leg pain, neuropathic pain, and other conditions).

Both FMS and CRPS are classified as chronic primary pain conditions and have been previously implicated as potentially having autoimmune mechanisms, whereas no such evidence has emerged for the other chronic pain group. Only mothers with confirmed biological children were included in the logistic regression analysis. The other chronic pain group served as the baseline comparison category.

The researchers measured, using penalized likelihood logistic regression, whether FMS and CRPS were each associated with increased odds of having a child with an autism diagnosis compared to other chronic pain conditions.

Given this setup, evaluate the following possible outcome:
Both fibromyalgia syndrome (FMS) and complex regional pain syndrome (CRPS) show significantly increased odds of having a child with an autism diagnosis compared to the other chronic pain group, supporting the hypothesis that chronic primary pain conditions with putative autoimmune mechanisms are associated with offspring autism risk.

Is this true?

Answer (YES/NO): YES